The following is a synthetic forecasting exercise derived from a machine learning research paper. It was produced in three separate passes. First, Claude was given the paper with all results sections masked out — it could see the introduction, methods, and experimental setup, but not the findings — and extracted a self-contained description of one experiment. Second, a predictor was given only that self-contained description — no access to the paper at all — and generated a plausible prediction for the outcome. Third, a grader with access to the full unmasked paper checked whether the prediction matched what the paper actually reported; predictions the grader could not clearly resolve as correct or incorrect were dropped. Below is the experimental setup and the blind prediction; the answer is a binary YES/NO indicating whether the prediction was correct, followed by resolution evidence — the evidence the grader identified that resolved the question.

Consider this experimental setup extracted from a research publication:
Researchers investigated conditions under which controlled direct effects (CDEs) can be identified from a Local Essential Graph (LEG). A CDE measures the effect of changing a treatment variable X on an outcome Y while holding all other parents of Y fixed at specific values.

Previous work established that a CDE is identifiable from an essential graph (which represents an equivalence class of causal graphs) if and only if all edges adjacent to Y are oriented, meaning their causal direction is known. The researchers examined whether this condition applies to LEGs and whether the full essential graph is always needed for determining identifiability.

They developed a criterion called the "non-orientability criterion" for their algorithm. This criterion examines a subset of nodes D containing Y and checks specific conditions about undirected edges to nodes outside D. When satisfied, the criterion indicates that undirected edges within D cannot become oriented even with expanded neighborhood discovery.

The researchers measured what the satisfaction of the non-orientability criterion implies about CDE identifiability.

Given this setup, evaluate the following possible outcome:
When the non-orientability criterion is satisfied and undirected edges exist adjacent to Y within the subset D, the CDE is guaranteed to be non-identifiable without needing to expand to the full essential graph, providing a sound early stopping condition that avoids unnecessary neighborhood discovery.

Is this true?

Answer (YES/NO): YES